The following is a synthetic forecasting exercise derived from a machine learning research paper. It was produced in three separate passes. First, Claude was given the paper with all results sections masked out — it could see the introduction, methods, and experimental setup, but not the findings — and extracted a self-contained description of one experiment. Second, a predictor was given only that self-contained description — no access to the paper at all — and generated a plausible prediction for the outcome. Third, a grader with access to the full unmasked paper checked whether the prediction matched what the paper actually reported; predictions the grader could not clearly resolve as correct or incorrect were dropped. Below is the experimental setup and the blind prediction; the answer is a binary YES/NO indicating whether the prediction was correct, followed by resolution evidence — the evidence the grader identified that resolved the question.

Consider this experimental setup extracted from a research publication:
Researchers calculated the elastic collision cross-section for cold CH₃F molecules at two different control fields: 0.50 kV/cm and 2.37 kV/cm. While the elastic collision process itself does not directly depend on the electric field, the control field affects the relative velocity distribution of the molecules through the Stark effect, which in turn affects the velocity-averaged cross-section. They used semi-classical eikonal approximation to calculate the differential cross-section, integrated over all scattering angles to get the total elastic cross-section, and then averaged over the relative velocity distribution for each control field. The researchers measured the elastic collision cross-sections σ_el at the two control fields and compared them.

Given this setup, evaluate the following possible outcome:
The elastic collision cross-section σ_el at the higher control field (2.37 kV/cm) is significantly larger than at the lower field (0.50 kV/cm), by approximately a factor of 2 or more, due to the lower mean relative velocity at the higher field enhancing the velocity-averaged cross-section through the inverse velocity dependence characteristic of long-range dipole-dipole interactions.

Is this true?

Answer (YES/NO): NO